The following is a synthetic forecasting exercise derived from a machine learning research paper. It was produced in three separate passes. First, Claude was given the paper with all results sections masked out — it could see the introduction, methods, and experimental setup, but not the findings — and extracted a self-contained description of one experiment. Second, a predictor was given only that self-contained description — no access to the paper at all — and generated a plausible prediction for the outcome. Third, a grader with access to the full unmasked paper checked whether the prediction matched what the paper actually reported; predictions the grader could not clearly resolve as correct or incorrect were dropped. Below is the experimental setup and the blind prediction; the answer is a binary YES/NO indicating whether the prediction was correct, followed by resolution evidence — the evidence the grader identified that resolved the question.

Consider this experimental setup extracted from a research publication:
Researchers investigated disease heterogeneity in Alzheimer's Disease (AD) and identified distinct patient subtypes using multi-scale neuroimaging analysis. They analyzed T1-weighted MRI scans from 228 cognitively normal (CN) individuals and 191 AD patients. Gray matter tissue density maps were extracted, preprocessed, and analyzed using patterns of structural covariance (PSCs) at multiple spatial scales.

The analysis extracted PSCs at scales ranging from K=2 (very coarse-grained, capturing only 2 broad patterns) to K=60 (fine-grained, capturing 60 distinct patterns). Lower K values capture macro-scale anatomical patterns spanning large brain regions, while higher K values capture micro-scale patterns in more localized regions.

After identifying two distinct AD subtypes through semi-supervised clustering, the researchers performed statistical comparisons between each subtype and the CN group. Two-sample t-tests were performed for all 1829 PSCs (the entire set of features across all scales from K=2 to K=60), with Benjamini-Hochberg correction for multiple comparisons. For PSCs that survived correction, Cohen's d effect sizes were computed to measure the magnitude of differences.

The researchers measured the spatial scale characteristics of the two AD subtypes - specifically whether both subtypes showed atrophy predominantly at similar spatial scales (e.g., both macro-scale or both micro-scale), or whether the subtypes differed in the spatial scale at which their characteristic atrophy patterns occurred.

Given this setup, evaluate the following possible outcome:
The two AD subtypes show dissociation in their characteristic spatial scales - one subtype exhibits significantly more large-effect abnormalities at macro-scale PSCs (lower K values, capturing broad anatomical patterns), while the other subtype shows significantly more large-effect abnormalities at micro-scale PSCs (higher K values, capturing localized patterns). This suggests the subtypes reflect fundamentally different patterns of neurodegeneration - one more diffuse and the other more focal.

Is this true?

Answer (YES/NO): YES